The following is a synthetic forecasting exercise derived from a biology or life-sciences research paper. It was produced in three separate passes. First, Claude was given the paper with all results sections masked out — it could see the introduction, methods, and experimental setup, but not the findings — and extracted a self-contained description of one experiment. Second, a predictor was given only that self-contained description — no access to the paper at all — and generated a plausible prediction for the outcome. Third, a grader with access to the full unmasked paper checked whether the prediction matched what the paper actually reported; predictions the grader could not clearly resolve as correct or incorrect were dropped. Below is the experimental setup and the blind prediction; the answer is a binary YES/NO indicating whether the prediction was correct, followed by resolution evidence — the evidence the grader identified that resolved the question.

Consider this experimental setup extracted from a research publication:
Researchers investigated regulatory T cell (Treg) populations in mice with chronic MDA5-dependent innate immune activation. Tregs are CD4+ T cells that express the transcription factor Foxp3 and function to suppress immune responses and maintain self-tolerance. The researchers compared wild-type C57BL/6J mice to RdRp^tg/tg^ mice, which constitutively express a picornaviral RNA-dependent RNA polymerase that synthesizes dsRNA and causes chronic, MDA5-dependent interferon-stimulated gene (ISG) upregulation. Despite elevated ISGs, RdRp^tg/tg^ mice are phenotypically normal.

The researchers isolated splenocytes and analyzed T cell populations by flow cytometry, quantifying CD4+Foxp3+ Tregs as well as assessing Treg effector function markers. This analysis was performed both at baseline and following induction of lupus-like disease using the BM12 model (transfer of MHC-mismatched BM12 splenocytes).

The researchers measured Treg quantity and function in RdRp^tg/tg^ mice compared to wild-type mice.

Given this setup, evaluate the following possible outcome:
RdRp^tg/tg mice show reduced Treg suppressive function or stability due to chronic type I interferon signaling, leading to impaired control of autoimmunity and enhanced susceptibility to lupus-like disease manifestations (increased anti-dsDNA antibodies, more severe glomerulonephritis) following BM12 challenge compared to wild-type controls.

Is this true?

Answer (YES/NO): NO